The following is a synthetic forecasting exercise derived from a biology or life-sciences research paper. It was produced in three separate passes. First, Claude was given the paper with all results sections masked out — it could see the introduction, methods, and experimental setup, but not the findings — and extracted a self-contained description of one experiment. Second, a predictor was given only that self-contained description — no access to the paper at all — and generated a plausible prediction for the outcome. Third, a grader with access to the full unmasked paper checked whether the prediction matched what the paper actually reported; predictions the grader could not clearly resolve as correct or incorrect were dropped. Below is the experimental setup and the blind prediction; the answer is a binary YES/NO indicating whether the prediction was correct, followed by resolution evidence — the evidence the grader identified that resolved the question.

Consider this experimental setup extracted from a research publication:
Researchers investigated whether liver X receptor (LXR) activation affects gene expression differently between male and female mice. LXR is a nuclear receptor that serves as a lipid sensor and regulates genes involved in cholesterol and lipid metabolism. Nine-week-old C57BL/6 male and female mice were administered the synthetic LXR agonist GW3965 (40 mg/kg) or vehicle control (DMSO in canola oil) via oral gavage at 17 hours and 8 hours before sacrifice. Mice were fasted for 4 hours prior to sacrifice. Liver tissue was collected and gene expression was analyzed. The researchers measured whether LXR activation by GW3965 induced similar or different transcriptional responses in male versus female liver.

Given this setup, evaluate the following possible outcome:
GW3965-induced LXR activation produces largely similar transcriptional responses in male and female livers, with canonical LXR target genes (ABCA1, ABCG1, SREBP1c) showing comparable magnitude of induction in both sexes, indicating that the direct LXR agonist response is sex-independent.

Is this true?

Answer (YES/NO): YES